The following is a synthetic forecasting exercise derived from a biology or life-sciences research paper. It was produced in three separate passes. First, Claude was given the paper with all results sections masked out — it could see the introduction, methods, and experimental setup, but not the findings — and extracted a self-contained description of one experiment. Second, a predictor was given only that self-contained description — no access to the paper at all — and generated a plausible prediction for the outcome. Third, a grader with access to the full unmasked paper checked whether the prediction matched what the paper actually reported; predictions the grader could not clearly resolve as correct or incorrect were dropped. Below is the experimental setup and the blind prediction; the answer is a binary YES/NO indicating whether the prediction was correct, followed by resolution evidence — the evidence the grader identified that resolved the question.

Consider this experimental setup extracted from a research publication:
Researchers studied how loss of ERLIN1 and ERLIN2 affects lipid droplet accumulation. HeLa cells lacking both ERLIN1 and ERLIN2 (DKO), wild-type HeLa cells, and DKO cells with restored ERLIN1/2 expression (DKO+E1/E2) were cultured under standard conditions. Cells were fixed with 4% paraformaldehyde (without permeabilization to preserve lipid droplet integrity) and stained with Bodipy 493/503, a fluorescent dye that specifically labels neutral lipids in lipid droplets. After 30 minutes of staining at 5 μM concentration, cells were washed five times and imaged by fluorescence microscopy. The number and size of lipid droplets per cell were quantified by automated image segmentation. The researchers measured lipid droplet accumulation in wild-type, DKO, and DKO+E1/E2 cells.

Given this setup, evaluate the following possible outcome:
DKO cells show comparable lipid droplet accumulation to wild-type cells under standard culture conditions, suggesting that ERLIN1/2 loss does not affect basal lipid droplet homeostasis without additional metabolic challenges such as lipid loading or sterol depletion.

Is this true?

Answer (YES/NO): NO